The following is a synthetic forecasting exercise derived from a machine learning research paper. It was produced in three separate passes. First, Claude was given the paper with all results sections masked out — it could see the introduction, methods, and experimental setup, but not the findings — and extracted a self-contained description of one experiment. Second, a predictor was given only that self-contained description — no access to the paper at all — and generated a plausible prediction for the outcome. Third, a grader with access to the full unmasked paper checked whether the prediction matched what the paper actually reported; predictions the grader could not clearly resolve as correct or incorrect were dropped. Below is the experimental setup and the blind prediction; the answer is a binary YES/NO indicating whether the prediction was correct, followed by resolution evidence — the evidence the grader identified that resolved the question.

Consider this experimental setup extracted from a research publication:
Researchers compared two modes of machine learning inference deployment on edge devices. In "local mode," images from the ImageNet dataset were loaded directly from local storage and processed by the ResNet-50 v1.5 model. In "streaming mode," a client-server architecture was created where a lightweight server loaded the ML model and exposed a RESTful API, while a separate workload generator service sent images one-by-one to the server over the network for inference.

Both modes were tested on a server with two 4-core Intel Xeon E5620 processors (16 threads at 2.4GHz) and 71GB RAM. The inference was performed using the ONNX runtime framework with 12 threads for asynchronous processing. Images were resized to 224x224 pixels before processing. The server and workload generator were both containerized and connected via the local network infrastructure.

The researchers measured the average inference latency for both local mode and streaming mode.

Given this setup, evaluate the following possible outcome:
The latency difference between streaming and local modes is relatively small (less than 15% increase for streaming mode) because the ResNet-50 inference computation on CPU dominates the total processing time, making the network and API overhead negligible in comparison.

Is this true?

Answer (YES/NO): NO